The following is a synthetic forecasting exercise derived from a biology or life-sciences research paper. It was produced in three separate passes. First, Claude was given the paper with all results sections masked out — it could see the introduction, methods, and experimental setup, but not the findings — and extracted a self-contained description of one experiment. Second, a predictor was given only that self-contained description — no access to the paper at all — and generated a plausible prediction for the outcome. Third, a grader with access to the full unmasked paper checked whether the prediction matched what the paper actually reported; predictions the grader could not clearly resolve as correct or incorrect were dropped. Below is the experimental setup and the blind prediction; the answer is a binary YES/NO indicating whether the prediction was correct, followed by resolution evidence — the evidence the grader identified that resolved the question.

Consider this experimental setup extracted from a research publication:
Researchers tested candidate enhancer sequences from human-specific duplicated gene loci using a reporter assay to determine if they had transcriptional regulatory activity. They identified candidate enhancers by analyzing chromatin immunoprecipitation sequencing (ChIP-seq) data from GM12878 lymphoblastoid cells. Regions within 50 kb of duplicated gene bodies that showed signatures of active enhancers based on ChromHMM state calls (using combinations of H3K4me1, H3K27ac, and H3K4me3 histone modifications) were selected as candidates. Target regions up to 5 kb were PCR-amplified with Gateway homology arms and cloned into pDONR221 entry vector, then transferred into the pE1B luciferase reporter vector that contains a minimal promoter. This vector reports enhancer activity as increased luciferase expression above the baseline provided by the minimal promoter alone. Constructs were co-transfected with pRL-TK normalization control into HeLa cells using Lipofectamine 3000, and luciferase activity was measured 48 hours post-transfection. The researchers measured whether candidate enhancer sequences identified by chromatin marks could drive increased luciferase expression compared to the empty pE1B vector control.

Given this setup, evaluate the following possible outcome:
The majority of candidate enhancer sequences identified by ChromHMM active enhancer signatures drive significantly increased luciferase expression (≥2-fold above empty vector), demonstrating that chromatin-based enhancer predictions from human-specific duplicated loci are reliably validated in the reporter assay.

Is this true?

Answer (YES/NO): NO